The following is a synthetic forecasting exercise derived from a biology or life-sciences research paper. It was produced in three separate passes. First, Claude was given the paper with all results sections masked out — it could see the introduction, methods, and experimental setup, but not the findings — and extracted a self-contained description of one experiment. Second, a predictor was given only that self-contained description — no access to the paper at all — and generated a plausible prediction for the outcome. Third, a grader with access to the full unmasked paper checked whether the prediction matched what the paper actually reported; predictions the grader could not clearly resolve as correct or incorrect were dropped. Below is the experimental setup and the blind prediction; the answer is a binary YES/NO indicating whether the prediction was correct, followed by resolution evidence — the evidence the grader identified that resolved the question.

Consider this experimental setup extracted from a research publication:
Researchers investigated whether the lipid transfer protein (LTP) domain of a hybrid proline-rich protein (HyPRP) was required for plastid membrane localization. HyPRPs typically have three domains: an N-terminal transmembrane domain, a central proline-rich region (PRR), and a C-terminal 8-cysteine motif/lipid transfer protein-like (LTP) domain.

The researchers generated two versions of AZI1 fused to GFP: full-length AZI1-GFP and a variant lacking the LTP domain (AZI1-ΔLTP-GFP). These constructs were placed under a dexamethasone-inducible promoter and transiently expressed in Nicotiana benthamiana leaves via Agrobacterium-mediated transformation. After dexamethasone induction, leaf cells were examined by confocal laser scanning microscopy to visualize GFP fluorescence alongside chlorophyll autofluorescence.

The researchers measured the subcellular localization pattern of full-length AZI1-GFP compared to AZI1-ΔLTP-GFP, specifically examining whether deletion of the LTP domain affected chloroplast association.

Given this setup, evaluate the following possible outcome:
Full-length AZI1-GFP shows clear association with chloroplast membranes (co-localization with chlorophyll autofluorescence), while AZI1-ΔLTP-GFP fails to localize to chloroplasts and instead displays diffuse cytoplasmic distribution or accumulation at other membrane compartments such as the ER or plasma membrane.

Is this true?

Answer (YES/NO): NO